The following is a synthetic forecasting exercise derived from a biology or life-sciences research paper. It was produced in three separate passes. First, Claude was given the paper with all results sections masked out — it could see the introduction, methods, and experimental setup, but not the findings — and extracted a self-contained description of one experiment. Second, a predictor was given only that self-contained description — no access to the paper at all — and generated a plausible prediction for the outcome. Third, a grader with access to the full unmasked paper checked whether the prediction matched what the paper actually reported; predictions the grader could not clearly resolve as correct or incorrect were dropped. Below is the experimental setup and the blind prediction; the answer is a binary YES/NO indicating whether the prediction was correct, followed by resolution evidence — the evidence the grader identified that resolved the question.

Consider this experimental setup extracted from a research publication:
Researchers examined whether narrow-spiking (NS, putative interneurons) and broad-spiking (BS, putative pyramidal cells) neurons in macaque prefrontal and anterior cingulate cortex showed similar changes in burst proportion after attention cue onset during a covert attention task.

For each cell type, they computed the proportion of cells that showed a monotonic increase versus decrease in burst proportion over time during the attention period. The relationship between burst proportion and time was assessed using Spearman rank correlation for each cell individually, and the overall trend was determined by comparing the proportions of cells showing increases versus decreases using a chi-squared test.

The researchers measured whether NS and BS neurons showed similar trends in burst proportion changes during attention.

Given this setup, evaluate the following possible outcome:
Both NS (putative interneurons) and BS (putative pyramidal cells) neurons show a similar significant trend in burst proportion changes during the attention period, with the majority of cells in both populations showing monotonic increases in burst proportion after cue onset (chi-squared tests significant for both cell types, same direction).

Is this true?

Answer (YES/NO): YES